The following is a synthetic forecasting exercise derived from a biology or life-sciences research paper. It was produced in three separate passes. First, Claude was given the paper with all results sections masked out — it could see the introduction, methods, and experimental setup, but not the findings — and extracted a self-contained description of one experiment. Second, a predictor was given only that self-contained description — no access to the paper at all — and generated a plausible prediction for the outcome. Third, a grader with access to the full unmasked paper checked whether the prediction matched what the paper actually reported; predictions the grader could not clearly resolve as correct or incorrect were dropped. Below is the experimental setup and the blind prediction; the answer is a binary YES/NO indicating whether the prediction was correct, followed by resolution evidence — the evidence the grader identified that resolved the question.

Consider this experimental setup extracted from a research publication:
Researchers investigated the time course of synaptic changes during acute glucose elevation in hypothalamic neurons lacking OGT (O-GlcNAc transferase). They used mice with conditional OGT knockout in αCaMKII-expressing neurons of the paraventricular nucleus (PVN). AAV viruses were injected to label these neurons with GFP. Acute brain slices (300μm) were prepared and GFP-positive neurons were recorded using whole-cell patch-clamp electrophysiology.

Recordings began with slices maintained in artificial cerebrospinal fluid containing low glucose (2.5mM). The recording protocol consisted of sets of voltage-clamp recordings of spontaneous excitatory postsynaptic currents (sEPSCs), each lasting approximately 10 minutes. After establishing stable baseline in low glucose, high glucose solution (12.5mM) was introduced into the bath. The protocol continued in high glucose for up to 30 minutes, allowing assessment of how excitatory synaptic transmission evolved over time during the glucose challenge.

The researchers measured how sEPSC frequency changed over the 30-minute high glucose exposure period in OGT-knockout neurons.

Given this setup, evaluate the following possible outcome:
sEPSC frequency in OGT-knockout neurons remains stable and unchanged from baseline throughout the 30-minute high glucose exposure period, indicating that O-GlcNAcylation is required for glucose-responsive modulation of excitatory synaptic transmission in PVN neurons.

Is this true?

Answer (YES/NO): NO